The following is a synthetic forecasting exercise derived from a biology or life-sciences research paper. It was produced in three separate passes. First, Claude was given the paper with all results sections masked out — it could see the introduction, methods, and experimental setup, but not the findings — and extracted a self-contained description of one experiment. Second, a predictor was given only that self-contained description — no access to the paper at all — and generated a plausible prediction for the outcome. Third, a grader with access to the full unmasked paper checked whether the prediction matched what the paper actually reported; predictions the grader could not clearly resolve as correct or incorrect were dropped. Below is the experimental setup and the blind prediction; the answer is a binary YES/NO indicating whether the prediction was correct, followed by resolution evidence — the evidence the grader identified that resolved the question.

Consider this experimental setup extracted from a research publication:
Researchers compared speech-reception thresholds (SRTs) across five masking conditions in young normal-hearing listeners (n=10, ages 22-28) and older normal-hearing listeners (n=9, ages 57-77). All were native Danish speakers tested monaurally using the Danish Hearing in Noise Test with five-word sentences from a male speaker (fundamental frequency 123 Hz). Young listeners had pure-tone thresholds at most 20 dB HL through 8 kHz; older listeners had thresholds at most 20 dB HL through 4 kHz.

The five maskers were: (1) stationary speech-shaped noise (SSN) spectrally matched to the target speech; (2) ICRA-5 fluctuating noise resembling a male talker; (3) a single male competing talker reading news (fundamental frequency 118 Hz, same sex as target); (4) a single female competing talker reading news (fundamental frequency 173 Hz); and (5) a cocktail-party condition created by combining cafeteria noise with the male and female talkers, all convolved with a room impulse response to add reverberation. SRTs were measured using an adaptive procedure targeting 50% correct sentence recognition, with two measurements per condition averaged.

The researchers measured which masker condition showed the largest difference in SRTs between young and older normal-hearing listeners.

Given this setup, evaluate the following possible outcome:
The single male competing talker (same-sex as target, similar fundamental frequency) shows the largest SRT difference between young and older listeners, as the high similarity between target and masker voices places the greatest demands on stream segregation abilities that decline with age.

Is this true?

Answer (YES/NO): YES